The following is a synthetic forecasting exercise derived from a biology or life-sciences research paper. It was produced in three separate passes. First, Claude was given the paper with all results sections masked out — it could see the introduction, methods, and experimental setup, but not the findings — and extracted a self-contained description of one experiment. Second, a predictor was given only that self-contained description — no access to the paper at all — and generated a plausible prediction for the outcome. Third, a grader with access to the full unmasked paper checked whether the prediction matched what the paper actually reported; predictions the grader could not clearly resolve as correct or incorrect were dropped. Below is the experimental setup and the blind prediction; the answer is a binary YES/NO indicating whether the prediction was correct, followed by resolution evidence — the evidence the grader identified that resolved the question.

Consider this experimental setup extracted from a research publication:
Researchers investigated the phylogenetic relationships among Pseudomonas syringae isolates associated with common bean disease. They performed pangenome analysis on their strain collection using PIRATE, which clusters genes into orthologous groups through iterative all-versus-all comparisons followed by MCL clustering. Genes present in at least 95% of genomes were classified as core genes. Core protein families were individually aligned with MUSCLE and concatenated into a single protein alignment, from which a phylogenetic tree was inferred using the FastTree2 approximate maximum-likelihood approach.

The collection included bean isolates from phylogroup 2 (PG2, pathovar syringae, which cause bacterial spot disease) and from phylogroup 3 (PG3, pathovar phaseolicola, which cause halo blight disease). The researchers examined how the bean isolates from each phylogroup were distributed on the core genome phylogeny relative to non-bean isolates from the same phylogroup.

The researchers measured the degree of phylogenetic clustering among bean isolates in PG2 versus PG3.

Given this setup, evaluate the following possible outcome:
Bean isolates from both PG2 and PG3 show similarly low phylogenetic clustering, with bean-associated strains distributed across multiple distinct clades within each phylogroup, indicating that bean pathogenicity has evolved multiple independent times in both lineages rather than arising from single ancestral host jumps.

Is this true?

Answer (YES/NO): NO